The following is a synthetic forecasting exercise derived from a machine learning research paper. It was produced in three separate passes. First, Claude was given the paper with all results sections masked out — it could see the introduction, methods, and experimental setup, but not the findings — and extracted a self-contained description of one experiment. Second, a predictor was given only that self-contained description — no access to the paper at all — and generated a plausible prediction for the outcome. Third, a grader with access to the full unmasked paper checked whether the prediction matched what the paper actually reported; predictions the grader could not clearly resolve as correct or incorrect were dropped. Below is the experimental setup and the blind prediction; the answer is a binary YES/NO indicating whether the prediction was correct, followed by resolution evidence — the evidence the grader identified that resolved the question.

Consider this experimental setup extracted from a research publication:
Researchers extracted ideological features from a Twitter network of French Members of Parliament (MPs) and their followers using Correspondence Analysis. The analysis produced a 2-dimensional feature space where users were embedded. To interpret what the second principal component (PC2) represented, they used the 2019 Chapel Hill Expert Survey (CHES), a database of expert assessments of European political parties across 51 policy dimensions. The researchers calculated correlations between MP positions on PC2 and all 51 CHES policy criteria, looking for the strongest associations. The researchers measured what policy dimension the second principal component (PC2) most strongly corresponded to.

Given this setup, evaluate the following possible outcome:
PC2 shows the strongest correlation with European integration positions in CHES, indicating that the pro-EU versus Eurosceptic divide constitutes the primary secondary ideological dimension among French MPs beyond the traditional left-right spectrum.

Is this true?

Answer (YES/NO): YES